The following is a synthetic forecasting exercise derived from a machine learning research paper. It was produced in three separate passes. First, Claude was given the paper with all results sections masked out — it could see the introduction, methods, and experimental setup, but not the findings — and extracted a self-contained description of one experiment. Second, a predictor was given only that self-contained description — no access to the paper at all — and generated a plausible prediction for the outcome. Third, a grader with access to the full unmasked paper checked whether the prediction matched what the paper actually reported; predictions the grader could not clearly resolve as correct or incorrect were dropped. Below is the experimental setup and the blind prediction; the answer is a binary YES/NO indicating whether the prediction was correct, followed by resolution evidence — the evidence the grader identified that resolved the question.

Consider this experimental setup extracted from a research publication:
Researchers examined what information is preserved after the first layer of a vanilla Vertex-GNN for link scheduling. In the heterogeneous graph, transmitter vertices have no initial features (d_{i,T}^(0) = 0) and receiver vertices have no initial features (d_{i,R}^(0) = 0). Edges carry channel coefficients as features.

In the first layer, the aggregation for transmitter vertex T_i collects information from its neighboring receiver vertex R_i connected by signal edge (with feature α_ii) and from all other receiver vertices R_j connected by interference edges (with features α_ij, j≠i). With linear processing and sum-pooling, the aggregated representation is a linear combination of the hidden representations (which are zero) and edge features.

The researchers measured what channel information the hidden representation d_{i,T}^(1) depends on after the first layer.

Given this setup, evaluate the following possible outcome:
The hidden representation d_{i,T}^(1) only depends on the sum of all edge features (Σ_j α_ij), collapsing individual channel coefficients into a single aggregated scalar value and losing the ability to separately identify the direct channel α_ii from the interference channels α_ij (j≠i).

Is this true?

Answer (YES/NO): NO